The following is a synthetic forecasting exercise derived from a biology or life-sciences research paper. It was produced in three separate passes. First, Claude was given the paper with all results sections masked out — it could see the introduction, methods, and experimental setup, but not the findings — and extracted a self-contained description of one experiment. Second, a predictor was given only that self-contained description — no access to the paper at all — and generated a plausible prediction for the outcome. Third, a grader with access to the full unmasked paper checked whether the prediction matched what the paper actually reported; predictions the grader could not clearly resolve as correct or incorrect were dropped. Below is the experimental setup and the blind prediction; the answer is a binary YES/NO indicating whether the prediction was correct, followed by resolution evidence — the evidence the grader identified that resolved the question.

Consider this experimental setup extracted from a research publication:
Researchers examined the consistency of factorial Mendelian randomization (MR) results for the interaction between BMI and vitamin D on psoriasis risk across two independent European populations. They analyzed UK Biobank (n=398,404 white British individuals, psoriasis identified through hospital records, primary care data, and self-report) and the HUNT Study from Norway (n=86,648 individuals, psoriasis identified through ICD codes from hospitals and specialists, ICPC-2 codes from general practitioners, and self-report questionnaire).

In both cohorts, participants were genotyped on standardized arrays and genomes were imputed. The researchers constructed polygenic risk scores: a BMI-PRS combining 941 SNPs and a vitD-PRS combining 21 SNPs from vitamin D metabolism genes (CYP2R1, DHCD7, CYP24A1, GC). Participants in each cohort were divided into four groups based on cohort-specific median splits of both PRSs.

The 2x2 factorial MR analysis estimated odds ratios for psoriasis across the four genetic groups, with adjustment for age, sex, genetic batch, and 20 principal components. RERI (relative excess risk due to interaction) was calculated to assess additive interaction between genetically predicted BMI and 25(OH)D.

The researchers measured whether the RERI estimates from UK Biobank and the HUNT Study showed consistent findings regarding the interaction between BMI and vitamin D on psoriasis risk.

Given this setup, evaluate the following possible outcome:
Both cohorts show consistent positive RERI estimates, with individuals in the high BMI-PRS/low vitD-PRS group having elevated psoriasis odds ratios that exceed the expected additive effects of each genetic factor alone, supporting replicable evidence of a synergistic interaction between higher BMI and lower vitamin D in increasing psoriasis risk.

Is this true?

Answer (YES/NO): NO